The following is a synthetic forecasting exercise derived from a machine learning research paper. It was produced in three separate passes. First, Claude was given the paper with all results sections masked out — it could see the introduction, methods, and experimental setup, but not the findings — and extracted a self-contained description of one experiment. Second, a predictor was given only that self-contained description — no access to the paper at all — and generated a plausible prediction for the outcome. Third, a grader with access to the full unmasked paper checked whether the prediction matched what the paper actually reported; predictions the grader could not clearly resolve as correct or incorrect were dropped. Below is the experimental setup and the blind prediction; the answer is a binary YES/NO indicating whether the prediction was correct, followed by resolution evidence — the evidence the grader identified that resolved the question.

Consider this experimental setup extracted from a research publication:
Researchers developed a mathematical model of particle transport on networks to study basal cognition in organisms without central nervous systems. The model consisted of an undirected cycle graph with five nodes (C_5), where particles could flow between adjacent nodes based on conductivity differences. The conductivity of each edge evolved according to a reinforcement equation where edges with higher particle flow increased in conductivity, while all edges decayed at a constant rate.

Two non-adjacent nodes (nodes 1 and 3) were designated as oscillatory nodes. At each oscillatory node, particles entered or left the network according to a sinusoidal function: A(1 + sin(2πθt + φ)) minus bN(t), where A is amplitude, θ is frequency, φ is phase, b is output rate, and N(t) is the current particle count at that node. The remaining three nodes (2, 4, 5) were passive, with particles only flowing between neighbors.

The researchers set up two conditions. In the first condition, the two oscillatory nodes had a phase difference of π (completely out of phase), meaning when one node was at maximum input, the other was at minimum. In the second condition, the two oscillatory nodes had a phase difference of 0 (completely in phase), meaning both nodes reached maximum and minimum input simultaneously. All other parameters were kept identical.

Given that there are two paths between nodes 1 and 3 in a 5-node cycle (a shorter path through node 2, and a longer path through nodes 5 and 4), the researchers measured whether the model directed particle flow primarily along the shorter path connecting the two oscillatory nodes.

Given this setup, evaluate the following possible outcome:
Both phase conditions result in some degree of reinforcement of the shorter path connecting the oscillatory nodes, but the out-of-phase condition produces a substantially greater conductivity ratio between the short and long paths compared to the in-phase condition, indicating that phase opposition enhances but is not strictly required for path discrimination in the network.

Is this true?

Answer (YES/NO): NO